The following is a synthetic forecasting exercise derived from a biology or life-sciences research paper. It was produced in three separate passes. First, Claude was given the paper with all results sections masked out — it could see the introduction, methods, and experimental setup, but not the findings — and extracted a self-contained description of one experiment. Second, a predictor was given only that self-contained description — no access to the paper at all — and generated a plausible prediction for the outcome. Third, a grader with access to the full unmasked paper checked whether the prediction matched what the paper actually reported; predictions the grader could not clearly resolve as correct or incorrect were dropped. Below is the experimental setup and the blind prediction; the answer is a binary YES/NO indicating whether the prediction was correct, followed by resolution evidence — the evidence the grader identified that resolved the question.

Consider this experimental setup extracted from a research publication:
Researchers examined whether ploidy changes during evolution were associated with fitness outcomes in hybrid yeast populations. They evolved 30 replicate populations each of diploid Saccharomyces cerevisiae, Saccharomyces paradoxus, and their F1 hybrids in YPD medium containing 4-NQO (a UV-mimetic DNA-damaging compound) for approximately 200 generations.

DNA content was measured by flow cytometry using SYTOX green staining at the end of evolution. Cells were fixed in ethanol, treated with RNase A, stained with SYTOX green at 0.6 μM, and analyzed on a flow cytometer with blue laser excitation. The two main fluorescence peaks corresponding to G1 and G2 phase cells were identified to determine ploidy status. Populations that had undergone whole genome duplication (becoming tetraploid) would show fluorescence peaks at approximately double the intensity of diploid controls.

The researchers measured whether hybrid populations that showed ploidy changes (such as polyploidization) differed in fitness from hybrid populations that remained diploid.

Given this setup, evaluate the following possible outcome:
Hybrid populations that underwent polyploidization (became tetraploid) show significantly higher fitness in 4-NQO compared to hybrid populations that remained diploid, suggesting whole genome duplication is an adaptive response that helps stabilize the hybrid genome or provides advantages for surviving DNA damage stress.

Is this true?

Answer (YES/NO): NO